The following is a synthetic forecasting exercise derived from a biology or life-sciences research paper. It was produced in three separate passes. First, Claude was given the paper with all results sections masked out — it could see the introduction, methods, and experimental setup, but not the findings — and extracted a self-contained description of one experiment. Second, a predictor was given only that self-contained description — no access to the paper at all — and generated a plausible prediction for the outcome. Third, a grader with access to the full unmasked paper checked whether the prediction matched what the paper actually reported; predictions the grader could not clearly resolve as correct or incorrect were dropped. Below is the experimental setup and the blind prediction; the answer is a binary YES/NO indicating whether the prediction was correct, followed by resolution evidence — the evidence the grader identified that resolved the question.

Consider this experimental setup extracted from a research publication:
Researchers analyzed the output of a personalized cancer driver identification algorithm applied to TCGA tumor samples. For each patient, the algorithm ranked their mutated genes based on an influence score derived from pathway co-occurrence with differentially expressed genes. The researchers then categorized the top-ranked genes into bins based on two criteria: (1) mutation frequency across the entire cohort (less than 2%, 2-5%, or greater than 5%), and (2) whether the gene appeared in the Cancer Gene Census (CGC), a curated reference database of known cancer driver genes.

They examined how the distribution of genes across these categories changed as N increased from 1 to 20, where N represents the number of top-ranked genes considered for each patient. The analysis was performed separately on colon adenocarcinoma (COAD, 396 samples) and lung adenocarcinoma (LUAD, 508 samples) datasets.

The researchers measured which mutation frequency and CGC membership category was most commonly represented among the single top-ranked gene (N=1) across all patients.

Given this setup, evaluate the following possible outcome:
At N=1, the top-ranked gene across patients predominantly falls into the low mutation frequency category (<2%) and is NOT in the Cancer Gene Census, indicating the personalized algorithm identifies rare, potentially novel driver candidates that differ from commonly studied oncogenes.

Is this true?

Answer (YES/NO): NO